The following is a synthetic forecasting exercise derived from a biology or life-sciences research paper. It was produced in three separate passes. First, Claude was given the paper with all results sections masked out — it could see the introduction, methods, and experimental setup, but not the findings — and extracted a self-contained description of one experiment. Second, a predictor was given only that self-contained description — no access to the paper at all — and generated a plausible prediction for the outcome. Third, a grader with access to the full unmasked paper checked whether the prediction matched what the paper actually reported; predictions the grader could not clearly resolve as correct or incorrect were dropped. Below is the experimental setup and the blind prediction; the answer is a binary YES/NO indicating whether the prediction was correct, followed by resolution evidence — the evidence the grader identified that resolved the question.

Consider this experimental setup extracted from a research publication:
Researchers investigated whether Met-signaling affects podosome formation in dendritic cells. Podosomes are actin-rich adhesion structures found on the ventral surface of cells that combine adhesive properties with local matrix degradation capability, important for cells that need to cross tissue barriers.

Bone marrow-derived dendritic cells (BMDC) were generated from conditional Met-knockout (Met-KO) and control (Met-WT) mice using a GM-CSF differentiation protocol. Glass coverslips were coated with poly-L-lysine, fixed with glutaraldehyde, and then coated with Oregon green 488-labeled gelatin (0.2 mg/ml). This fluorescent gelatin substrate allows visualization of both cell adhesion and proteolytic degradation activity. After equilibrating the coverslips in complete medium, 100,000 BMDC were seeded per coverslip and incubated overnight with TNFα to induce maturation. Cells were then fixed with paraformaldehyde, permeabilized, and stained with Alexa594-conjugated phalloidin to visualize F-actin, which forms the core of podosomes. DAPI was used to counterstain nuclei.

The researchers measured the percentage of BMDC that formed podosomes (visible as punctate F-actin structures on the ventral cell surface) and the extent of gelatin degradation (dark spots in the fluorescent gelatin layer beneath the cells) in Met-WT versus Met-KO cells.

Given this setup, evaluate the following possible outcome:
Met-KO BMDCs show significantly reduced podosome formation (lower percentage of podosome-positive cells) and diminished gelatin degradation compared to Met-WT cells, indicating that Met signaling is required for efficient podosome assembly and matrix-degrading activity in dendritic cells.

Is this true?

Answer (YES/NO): YES